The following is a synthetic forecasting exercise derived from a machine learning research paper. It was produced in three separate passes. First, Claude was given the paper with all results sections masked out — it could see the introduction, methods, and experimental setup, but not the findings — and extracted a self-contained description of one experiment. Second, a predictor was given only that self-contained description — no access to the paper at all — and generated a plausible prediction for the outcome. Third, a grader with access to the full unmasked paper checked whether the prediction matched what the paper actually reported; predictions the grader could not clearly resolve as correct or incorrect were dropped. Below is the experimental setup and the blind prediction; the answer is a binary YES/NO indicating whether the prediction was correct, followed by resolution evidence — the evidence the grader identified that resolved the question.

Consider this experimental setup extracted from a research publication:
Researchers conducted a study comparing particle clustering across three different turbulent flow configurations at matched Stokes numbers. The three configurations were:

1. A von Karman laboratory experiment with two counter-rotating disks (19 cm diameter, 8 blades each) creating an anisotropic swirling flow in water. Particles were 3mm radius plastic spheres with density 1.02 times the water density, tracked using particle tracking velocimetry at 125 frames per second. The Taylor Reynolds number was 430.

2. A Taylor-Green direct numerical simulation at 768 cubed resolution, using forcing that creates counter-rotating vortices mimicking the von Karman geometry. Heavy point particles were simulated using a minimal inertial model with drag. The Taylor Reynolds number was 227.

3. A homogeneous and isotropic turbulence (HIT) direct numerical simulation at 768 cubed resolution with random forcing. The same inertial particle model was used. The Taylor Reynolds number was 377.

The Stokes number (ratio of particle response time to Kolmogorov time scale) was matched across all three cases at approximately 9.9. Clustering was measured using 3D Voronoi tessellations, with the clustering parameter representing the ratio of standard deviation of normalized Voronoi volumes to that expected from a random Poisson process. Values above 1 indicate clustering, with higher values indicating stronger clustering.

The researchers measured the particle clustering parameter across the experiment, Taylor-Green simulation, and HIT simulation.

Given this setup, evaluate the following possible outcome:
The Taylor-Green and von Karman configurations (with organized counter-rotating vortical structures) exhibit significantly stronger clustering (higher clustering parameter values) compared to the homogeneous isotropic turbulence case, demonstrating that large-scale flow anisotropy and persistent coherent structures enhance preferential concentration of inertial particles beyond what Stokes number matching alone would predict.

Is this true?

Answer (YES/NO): NO